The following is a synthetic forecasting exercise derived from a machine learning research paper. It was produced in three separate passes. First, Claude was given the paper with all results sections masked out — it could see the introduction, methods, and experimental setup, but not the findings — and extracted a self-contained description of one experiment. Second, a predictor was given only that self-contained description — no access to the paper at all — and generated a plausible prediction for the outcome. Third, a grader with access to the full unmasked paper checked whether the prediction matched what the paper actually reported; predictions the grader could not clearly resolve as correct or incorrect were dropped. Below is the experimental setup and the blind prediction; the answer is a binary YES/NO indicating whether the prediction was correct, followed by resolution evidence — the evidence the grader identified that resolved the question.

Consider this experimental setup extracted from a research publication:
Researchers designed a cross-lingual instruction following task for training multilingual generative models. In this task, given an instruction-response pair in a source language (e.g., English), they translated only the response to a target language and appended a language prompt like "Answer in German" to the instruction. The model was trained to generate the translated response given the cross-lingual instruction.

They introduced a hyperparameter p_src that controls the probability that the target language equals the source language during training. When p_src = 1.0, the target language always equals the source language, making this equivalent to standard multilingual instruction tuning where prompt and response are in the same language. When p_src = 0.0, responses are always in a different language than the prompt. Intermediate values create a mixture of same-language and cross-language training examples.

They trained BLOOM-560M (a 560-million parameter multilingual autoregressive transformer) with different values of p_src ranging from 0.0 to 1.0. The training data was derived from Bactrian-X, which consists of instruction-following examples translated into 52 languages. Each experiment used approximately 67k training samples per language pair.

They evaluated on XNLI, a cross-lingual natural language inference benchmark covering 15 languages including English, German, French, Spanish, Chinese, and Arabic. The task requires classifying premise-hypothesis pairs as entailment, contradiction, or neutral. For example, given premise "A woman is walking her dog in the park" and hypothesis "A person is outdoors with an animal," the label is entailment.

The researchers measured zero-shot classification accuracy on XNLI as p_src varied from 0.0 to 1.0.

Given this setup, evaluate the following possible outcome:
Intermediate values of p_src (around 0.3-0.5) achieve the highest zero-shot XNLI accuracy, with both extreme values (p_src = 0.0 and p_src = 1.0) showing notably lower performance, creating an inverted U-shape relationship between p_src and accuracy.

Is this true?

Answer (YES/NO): YES